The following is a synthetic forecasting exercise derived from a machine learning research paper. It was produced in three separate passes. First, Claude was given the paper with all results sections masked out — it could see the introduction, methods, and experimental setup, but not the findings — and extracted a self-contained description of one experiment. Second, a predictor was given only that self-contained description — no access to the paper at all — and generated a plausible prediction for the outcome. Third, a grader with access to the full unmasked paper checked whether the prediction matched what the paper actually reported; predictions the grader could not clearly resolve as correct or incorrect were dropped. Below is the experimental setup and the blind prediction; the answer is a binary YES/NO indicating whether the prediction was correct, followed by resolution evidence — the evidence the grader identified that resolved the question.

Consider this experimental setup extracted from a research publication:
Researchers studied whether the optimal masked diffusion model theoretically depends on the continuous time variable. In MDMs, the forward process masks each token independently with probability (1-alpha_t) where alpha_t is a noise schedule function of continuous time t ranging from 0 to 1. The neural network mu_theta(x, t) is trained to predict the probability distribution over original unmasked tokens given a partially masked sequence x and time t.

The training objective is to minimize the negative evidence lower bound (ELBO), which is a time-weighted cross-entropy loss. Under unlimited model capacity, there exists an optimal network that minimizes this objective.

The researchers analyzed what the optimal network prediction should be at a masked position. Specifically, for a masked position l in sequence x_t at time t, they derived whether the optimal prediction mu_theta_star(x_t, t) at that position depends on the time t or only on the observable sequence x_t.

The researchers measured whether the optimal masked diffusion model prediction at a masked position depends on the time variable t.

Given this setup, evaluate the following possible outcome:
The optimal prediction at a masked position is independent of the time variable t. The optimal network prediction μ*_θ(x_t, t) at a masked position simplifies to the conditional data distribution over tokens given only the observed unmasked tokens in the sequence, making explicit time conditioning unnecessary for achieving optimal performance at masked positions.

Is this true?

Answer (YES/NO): YES